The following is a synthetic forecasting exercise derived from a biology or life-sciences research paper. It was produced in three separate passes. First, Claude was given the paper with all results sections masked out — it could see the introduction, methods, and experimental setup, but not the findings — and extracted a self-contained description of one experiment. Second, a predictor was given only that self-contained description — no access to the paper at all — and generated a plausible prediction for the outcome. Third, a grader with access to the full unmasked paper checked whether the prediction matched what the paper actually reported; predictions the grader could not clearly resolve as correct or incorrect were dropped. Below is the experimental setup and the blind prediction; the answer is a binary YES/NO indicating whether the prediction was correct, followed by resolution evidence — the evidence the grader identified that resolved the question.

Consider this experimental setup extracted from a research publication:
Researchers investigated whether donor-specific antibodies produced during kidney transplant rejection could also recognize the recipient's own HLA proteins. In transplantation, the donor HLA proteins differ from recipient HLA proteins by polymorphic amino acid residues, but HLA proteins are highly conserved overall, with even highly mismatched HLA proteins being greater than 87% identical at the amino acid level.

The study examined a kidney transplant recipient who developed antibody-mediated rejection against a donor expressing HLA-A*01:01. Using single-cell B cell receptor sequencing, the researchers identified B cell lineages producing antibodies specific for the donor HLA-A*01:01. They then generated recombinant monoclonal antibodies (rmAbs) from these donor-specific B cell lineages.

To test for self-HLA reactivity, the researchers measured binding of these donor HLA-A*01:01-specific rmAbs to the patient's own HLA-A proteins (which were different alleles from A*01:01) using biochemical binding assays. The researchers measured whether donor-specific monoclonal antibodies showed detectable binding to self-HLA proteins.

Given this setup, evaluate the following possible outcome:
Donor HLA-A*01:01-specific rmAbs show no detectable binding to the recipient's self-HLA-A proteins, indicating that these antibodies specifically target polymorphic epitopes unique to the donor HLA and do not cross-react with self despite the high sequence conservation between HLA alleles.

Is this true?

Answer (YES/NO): NO